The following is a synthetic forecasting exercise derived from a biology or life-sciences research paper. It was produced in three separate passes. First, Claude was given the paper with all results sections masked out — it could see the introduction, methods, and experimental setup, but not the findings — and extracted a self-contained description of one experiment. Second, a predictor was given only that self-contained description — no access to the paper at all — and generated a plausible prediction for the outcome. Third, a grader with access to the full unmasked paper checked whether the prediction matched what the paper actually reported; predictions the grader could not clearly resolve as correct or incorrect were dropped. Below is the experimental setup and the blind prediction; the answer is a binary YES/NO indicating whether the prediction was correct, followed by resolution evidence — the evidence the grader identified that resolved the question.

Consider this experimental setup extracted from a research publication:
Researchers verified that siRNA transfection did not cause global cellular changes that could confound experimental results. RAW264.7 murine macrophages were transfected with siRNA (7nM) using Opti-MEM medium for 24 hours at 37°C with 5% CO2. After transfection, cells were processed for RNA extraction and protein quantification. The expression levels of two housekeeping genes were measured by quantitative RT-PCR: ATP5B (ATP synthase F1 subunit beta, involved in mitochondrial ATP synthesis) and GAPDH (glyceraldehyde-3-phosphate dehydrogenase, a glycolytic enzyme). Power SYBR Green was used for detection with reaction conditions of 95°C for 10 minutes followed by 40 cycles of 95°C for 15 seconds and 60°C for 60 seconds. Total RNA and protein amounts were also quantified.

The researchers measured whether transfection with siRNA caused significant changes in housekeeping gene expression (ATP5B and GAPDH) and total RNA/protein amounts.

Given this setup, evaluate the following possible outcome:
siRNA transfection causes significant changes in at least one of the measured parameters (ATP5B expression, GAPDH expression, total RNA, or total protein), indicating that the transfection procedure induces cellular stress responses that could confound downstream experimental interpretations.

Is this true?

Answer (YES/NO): NO